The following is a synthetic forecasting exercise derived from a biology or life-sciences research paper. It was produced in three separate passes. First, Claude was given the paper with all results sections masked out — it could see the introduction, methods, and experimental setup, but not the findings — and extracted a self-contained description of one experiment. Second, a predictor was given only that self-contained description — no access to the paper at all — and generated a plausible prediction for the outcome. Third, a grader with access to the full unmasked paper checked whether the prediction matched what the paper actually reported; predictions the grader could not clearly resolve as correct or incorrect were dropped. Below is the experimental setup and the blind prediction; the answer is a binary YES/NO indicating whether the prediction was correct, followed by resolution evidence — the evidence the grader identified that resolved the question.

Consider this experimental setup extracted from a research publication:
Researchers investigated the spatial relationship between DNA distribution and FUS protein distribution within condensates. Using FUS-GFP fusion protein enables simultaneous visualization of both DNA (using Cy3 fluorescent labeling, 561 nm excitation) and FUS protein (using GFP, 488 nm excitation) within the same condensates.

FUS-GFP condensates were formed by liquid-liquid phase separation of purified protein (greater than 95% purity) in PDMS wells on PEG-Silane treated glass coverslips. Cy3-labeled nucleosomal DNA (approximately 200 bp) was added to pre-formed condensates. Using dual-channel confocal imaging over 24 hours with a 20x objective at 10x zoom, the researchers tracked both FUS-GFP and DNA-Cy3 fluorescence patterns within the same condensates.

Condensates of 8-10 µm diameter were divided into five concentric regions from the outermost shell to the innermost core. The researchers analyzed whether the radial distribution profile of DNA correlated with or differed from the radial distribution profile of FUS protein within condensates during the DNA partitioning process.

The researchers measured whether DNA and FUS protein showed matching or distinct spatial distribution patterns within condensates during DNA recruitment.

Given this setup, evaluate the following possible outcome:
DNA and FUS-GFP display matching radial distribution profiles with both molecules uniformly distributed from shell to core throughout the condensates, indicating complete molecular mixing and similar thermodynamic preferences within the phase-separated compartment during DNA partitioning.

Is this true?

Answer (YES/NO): NO